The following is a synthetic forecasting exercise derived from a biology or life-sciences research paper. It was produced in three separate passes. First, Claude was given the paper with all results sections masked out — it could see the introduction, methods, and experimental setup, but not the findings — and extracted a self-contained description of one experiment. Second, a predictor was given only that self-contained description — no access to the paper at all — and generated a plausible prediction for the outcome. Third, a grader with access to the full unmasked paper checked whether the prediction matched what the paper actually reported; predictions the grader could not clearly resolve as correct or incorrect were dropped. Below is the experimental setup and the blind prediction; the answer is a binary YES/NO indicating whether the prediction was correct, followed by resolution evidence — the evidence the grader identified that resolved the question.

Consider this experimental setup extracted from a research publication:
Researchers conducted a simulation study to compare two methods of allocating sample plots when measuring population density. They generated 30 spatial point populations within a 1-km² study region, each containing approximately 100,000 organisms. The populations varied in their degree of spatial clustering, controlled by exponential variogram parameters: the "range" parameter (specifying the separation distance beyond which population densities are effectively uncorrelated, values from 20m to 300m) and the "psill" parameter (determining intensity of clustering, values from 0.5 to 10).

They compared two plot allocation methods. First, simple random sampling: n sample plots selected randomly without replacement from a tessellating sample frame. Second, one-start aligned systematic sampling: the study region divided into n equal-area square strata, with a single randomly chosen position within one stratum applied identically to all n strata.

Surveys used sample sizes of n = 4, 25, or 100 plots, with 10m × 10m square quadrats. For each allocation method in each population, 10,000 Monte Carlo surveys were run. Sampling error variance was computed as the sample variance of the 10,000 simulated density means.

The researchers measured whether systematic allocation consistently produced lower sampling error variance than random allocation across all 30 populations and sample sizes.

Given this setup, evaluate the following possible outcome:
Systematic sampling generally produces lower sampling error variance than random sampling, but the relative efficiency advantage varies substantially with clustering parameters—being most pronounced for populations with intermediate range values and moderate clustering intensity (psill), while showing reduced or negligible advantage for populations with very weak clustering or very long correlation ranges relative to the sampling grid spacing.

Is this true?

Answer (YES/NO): NO